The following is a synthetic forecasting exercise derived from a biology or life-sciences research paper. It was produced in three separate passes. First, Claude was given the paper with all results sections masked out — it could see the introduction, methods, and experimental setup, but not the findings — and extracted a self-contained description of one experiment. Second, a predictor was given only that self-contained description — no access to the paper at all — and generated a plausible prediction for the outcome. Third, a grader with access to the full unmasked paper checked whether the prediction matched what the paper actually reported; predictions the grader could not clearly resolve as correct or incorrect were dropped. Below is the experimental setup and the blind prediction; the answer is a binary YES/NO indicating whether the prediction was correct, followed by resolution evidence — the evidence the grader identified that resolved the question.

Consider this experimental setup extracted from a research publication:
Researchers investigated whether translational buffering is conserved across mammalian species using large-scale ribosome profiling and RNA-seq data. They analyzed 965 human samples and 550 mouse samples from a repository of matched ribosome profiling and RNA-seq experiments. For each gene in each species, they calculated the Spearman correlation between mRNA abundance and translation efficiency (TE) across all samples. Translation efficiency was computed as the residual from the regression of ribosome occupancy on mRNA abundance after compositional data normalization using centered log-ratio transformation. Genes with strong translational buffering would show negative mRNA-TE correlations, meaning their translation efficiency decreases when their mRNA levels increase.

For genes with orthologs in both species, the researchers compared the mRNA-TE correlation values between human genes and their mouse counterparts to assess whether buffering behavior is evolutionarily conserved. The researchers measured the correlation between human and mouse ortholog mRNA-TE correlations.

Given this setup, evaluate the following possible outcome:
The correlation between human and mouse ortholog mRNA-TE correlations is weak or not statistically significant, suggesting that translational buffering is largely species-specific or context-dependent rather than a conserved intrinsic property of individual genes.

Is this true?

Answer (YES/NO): NO